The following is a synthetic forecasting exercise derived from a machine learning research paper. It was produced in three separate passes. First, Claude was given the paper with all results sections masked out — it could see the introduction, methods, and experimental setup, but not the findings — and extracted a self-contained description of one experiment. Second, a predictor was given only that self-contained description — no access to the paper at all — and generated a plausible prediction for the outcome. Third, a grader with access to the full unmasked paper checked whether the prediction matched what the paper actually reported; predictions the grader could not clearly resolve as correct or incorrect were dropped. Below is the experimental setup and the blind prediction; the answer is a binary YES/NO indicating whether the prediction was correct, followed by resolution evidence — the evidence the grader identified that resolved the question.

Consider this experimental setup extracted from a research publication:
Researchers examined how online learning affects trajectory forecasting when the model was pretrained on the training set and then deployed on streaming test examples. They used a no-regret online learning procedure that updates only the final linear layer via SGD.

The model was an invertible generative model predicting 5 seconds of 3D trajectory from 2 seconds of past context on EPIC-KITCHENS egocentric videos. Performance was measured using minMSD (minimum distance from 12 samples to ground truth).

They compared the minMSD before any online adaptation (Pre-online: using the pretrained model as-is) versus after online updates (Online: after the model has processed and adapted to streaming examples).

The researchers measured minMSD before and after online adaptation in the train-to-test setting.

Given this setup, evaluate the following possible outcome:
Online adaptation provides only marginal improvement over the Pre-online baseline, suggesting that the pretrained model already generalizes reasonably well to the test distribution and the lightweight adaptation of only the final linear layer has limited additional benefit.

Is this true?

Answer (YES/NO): YES